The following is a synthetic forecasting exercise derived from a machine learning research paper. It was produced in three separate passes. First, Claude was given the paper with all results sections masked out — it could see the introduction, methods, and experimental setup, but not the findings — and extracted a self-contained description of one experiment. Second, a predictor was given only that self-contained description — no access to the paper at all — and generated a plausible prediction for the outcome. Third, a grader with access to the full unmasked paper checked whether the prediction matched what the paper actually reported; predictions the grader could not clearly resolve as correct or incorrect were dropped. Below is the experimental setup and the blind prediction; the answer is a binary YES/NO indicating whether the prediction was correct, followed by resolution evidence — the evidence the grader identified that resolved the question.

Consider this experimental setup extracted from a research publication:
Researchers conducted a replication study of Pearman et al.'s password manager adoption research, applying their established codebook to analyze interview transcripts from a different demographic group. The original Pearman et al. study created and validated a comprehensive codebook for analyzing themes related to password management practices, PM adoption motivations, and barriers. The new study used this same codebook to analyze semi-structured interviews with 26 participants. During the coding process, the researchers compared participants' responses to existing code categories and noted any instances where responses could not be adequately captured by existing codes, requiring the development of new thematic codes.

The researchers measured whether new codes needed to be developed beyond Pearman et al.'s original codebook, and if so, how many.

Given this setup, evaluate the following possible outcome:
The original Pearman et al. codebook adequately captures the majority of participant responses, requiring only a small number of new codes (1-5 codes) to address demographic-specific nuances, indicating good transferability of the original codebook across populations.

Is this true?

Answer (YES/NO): YES